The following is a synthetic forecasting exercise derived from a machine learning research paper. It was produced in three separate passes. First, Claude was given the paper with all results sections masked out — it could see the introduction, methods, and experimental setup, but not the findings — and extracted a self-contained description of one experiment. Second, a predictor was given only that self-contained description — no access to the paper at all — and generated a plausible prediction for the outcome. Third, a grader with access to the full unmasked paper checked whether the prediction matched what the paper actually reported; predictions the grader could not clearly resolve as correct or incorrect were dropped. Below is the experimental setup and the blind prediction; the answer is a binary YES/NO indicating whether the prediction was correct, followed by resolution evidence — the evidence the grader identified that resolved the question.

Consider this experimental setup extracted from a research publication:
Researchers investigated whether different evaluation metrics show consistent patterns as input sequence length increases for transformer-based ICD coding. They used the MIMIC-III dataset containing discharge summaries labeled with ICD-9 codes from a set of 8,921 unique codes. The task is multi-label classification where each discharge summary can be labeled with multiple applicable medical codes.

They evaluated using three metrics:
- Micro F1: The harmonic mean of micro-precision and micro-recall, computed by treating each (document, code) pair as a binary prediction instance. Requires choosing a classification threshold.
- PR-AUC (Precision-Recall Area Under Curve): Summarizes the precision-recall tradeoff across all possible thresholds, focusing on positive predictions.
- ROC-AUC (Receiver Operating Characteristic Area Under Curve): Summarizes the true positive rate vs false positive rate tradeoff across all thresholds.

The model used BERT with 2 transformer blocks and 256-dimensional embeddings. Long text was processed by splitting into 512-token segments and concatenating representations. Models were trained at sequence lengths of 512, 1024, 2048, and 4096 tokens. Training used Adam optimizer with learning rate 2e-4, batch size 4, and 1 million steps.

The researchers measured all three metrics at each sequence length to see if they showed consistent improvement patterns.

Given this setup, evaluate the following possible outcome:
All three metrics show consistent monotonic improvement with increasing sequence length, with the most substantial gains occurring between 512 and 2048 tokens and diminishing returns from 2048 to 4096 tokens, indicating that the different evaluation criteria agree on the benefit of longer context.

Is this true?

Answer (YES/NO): NO